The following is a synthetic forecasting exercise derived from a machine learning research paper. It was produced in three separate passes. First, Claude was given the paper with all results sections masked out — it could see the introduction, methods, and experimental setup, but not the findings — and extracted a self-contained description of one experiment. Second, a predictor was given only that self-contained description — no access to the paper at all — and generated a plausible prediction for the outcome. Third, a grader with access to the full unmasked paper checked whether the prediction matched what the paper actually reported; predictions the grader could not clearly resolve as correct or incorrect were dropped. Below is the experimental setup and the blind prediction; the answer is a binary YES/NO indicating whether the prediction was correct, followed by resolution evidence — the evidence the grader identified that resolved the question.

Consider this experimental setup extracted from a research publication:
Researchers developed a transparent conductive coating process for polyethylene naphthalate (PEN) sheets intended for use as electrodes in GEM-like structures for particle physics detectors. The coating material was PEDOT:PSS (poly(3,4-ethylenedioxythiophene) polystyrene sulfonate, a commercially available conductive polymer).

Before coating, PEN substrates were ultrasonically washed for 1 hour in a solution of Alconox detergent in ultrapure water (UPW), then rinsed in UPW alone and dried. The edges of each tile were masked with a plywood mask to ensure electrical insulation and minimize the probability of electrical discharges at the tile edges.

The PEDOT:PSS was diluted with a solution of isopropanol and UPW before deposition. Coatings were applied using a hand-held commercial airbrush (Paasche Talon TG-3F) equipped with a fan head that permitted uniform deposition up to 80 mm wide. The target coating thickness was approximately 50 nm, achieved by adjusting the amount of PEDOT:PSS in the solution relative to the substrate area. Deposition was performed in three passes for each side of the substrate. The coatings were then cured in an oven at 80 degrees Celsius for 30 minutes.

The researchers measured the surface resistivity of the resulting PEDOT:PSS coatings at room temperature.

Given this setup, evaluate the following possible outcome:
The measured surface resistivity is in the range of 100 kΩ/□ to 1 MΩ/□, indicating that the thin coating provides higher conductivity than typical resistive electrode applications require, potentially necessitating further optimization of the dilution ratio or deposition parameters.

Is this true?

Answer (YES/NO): NO